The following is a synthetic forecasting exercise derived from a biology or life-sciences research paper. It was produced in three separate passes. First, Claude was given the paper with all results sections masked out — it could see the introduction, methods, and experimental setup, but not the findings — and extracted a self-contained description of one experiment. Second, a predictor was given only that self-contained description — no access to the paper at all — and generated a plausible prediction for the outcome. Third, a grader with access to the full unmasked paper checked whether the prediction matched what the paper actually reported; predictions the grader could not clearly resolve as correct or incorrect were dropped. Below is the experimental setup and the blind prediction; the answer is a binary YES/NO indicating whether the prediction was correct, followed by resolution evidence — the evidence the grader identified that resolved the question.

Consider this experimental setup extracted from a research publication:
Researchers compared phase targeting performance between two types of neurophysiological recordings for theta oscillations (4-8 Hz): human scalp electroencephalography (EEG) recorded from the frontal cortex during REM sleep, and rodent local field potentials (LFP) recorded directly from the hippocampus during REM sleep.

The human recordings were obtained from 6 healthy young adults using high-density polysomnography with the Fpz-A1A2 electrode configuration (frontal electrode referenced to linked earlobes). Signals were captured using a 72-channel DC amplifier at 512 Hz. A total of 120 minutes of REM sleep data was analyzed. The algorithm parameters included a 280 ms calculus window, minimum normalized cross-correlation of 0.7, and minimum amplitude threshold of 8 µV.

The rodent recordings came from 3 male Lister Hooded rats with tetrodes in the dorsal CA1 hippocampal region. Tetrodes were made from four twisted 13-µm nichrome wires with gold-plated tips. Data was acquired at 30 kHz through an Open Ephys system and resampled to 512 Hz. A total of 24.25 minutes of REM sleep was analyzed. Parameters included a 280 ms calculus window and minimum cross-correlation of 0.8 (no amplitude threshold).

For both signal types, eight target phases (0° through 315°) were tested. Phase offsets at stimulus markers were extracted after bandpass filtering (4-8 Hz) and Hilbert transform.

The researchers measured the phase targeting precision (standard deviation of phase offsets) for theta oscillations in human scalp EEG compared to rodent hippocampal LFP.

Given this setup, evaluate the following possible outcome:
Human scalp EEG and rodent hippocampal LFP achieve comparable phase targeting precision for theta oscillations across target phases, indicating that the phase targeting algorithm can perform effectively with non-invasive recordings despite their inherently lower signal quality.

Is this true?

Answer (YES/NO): NO